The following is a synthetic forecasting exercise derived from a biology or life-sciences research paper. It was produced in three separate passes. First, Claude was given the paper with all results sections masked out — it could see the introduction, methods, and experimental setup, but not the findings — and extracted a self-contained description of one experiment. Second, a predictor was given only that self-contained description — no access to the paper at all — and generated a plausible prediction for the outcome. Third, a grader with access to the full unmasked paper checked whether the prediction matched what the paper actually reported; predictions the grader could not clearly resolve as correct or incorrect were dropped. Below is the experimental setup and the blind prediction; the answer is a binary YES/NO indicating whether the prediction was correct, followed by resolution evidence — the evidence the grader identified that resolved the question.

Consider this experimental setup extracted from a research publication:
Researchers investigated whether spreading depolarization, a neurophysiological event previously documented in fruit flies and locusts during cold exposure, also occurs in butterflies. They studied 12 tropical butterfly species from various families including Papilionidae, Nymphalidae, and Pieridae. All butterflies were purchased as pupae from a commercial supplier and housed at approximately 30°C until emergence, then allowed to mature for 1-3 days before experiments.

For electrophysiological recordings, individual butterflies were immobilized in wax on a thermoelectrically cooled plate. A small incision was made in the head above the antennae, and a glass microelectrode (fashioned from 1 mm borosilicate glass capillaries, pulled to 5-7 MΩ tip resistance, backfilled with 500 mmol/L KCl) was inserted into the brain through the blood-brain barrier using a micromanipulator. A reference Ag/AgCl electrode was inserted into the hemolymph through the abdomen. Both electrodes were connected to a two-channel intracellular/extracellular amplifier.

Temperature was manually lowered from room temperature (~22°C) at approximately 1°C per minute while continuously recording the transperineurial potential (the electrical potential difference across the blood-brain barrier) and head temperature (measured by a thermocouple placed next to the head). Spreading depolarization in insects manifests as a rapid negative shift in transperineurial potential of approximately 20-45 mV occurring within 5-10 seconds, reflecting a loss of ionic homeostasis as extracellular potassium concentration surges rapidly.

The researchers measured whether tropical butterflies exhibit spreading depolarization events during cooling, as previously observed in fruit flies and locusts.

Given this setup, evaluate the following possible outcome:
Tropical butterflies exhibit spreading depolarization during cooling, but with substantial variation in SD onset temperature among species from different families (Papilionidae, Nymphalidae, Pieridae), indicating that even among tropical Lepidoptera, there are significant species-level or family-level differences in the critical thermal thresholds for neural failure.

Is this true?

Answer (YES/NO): NO